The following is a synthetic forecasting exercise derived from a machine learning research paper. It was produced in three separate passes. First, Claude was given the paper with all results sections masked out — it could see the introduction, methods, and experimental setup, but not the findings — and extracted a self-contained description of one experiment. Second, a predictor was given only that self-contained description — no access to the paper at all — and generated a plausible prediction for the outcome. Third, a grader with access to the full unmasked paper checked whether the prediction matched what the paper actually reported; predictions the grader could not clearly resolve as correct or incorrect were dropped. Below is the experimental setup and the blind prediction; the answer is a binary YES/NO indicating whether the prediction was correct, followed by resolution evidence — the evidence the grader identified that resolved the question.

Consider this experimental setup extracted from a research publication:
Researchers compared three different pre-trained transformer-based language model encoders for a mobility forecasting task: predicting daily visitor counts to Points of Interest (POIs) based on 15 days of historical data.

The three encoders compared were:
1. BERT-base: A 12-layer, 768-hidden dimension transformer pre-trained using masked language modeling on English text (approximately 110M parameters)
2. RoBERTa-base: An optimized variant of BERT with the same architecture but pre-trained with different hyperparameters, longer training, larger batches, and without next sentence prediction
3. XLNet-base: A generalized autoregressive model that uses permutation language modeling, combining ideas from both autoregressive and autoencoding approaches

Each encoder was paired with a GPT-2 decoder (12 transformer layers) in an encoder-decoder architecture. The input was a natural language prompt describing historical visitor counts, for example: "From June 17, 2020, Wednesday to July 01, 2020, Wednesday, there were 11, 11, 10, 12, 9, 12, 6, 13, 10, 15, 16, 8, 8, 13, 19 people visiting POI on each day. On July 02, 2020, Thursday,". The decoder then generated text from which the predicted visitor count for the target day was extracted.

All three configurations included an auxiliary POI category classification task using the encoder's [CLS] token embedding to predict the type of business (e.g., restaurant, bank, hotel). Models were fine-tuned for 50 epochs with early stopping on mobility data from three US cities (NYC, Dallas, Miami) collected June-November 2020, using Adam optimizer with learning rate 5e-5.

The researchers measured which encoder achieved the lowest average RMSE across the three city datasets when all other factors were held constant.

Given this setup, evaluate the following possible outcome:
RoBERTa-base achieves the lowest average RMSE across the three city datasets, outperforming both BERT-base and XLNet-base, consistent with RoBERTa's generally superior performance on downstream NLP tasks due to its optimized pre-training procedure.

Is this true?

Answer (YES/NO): NO